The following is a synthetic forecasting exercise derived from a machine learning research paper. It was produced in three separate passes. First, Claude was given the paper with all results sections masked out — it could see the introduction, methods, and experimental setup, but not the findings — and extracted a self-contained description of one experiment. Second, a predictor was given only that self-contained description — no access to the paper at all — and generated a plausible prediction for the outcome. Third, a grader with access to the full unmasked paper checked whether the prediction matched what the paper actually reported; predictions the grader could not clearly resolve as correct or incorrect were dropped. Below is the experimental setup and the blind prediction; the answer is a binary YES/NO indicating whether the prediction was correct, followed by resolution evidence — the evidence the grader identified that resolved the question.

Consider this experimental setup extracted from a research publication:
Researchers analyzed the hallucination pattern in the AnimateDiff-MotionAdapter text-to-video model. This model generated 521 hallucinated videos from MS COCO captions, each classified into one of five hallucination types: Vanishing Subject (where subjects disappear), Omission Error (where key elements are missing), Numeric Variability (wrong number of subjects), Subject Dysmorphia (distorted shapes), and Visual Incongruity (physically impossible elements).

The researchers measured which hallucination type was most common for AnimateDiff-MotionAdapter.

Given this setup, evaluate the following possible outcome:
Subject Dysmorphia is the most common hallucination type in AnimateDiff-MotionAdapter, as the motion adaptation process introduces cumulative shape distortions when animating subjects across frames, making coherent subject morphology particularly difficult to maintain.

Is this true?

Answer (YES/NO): NO